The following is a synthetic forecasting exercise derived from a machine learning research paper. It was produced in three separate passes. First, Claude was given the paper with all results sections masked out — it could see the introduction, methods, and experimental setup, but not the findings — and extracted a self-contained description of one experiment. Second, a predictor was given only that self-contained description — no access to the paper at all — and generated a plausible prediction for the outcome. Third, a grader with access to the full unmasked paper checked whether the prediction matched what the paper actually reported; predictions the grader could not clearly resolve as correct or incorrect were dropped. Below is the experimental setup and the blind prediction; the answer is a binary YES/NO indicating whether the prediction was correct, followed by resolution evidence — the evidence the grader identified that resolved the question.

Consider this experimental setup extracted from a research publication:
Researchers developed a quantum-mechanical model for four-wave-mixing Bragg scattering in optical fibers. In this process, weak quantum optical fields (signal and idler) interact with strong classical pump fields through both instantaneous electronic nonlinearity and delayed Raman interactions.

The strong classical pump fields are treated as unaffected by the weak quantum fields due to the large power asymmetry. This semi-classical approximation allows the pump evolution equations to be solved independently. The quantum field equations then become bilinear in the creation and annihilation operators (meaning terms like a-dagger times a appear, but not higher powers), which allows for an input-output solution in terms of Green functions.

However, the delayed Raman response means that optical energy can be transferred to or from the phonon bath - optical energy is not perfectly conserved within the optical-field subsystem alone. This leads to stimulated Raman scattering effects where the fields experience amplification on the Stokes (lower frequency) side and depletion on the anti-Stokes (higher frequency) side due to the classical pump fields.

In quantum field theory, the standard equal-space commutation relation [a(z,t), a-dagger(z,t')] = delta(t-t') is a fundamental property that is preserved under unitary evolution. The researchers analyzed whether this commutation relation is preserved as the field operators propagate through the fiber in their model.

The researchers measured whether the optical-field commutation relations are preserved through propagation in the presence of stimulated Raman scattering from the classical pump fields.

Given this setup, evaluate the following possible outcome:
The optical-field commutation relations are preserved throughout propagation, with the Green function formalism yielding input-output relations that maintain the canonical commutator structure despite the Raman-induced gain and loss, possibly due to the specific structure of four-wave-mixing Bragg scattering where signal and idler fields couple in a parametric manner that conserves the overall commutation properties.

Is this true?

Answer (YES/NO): NO